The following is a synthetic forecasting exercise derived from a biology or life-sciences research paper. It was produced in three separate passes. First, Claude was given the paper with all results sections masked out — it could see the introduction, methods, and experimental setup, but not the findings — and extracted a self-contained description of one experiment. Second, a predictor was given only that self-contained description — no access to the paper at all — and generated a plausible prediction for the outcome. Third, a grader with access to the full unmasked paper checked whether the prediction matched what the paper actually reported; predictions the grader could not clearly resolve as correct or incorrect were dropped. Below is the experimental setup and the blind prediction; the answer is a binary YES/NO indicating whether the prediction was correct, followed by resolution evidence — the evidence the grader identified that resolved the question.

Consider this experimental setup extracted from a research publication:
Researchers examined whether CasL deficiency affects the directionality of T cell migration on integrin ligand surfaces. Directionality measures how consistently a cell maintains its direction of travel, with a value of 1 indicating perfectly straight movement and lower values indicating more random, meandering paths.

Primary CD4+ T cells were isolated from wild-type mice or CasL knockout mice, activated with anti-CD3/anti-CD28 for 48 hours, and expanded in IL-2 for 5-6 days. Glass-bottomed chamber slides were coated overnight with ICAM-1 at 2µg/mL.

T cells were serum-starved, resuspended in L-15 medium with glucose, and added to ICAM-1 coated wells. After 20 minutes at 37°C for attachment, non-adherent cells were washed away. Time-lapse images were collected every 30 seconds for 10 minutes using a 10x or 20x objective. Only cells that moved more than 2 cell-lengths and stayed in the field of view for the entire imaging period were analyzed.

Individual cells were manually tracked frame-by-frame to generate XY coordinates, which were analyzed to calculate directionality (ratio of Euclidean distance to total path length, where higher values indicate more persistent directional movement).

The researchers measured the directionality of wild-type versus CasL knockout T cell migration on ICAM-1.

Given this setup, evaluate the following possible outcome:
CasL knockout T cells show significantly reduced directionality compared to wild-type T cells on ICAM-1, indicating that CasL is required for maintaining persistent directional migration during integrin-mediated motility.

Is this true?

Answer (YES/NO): YES